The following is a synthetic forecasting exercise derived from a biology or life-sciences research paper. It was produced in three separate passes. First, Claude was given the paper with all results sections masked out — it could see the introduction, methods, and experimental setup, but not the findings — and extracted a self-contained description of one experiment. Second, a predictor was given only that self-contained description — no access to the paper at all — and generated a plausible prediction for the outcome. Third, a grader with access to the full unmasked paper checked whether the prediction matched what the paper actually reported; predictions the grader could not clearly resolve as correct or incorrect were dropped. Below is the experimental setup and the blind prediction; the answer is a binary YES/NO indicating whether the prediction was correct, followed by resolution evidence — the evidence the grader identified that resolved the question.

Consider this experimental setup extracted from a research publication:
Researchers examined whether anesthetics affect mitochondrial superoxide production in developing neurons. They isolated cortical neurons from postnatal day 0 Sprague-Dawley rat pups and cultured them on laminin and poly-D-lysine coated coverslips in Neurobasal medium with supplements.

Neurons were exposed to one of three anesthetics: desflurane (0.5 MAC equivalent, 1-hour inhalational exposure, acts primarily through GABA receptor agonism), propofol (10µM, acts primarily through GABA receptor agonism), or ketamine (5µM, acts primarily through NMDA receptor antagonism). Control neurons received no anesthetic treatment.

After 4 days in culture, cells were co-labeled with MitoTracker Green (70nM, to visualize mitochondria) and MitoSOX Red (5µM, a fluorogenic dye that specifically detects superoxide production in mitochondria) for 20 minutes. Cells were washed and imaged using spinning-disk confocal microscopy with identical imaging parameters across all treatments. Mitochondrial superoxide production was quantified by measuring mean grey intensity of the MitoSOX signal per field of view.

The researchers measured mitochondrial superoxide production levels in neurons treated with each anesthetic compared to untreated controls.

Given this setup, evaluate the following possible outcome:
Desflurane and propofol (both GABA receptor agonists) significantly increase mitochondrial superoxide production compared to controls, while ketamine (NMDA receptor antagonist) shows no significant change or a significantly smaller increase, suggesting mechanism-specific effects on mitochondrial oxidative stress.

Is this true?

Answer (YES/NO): NO